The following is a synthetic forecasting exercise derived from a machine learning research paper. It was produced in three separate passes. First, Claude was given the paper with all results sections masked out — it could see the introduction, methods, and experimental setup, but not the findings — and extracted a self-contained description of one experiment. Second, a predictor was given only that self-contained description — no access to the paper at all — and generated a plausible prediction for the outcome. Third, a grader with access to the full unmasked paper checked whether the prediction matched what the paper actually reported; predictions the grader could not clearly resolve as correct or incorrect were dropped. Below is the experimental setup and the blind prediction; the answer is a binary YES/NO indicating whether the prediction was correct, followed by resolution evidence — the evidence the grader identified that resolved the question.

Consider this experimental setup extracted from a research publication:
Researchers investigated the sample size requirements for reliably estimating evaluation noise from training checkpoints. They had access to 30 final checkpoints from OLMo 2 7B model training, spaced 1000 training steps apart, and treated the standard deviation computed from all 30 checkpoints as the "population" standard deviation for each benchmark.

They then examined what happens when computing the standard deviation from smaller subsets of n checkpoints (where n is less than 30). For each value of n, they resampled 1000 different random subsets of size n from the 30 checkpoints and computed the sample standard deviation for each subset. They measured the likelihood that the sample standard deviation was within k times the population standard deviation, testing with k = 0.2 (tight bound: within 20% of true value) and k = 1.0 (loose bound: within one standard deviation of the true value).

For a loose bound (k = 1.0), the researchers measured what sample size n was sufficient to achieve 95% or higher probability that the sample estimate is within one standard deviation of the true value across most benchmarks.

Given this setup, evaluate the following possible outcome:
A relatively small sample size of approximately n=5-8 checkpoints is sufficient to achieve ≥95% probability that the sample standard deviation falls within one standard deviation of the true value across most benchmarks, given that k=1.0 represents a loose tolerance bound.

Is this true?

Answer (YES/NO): YES